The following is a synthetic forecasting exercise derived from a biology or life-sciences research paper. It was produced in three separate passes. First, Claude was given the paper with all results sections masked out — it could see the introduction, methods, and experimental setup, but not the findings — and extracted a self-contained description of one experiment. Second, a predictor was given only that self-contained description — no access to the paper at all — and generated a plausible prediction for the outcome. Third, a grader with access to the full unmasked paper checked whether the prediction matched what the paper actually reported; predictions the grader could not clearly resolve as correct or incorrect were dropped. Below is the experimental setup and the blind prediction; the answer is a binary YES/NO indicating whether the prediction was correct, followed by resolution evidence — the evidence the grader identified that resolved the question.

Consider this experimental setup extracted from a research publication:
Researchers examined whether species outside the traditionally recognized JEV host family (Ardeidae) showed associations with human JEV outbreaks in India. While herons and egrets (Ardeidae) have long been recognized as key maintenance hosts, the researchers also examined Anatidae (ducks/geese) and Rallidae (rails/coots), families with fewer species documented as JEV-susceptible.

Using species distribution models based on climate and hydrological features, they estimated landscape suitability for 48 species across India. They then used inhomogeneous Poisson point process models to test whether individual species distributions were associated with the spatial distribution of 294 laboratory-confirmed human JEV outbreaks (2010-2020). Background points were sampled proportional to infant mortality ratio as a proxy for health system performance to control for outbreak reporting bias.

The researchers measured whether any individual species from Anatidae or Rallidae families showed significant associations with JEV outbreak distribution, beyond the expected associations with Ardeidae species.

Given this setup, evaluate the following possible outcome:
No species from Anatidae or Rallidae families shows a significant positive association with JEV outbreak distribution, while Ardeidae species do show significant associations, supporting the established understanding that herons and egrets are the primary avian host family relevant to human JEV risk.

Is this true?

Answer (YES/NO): NO